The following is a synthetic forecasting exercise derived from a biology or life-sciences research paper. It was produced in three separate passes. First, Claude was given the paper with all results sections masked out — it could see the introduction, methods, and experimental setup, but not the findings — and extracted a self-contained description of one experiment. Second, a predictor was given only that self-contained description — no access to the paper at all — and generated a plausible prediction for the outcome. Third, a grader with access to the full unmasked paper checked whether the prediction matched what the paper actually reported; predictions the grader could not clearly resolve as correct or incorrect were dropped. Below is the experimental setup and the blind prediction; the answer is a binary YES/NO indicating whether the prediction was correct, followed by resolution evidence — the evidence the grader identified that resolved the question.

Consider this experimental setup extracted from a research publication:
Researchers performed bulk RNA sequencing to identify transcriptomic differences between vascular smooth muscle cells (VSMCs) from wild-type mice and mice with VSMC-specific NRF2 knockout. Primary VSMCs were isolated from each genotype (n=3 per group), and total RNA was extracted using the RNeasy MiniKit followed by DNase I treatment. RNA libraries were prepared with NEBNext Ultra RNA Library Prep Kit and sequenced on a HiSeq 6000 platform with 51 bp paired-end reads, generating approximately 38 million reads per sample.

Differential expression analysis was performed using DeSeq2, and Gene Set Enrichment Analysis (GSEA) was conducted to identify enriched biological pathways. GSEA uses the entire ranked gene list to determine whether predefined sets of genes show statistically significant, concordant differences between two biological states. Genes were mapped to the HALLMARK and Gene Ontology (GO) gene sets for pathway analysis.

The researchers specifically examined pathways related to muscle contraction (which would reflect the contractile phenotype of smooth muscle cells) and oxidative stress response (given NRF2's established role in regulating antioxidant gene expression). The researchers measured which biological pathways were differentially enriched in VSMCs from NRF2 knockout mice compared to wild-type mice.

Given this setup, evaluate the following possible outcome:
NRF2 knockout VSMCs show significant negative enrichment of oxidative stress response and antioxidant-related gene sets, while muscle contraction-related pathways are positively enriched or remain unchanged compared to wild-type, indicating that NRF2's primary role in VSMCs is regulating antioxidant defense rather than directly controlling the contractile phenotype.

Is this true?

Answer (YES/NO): NO